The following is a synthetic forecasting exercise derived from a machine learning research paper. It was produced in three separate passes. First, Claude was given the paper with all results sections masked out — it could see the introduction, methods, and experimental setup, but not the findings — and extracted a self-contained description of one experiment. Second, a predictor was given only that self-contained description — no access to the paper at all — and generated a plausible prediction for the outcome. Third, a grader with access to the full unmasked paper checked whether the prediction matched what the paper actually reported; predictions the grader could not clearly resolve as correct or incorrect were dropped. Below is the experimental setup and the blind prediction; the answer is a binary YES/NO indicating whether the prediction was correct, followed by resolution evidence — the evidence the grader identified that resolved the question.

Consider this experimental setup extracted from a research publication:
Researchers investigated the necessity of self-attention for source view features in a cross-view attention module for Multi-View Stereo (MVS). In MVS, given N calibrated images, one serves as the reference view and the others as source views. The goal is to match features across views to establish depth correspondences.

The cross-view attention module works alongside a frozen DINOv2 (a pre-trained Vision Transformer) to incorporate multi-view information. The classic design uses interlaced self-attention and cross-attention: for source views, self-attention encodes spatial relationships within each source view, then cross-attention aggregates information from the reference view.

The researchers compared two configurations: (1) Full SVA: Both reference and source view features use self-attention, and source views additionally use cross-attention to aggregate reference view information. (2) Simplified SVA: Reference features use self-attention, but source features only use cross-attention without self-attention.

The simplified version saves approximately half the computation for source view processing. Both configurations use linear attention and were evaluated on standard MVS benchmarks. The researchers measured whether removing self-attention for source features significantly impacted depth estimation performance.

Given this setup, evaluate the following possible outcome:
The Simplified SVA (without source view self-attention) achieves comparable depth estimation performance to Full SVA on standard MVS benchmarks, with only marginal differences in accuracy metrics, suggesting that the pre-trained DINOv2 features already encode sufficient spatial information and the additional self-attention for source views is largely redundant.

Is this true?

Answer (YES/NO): YES